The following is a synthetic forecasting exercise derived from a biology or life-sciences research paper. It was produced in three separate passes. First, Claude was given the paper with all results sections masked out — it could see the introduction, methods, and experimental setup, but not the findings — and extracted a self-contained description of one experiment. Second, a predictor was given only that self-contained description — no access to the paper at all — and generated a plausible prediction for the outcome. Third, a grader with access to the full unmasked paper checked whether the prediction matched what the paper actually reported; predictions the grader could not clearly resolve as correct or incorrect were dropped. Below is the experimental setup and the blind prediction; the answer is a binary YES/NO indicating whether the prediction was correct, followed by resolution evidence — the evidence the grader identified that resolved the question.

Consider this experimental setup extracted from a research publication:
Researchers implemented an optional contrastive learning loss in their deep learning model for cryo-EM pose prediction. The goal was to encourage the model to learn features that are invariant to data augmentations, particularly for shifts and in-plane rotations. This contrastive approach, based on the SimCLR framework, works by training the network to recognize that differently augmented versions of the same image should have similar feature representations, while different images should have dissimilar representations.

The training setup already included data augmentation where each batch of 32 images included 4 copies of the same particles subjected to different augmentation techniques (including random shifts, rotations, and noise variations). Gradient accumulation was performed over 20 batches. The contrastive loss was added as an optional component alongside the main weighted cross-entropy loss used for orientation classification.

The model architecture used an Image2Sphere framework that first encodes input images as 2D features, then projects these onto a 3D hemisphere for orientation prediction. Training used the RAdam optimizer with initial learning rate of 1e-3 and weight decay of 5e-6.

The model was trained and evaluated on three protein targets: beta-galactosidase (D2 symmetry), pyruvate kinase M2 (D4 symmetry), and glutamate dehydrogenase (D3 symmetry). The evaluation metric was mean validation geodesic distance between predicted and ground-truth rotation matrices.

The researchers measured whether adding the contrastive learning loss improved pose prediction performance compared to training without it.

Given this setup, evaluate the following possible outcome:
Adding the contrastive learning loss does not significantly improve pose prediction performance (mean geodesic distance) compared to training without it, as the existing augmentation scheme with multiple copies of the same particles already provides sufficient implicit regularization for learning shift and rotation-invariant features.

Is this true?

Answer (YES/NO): YES